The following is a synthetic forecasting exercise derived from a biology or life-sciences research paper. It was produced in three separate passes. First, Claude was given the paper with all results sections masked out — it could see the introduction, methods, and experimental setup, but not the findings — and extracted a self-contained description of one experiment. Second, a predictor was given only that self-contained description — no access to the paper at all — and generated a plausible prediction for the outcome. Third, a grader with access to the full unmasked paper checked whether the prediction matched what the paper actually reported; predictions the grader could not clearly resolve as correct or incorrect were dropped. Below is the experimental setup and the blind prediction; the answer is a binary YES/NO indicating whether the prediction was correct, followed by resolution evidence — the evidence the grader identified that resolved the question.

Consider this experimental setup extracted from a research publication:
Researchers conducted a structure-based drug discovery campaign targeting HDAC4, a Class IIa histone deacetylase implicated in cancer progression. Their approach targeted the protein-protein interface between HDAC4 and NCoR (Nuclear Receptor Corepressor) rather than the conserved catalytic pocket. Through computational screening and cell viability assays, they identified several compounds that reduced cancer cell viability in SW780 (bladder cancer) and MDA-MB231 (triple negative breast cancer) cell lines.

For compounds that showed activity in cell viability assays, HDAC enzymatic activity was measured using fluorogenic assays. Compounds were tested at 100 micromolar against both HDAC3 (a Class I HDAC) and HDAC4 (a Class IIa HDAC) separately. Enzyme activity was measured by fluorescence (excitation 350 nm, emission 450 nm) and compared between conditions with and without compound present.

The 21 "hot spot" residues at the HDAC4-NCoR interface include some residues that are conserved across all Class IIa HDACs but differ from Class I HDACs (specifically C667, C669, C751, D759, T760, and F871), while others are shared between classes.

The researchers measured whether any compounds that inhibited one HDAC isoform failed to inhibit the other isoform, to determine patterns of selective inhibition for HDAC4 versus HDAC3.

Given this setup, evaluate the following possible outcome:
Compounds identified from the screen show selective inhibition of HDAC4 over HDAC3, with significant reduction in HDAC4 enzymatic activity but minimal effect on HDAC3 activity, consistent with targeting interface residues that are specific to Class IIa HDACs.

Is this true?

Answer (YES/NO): NO